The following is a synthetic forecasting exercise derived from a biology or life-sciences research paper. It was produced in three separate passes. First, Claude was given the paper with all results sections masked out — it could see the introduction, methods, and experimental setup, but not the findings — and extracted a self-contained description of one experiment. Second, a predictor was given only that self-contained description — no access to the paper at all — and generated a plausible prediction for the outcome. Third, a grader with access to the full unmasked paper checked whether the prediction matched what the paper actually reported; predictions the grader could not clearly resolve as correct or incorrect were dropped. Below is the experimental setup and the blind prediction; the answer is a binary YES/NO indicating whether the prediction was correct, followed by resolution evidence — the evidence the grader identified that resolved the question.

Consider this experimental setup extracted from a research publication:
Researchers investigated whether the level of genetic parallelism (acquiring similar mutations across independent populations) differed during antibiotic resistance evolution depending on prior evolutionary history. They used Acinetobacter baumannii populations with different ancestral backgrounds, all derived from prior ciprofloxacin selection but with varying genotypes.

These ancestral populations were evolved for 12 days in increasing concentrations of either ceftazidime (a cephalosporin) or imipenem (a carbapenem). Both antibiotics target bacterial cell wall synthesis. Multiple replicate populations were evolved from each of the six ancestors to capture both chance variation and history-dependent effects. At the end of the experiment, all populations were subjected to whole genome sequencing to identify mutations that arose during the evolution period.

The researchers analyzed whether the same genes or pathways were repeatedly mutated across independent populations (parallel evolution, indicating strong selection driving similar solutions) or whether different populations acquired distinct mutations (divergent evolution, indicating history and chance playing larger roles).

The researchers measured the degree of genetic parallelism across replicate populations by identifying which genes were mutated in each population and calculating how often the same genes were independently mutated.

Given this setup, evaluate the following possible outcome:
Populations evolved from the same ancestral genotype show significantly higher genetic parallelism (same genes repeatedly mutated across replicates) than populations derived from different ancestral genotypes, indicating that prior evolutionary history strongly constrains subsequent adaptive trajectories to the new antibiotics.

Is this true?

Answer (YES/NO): NO